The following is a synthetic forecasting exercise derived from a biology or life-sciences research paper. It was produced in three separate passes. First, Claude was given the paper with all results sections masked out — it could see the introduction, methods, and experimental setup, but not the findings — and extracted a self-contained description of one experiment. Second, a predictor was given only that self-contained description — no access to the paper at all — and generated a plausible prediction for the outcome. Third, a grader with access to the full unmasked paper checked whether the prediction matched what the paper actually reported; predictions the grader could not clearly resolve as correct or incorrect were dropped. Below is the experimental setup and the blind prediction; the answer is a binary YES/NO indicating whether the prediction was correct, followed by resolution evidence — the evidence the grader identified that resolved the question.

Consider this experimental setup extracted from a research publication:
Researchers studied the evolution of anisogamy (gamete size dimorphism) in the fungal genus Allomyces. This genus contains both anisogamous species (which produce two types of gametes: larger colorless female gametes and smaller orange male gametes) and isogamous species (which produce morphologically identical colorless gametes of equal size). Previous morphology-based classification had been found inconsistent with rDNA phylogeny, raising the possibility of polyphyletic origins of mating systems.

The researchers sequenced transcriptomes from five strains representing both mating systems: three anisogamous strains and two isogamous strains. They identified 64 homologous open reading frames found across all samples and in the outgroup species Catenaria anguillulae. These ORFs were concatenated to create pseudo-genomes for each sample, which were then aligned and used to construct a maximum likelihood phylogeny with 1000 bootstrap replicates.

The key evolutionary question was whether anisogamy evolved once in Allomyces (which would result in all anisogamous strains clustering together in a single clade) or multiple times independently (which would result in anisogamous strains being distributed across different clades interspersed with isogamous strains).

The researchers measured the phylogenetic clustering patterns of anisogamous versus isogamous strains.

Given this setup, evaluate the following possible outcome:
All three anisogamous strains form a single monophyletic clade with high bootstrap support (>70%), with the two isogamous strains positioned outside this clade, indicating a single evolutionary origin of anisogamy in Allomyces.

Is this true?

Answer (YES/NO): YES